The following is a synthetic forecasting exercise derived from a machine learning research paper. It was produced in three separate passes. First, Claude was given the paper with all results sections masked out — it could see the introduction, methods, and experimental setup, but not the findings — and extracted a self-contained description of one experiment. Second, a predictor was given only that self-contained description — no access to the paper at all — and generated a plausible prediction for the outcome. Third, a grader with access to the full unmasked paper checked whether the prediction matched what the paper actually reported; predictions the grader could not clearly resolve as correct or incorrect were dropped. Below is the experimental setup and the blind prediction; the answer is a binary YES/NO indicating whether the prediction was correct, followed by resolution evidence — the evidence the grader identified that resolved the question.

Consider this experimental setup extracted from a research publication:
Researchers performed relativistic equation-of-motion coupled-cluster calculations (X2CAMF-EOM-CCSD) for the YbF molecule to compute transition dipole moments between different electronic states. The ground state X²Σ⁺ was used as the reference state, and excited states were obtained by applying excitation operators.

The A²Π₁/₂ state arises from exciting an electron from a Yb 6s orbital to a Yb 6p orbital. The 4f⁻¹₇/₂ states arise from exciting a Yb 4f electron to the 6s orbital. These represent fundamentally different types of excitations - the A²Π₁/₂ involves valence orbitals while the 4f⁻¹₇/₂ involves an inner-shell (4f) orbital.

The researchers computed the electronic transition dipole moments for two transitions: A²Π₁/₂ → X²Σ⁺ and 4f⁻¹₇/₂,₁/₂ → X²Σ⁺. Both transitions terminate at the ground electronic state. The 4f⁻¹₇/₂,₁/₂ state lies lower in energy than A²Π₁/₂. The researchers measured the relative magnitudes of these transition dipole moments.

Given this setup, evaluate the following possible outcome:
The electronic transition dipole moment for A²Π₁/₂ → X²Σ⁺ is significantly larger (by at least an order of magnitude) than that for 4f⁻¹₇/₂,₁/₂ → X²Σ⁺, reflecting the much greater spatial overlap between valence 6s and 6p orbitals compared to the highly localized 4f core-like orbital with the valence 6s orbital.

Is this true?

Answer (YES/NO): YES